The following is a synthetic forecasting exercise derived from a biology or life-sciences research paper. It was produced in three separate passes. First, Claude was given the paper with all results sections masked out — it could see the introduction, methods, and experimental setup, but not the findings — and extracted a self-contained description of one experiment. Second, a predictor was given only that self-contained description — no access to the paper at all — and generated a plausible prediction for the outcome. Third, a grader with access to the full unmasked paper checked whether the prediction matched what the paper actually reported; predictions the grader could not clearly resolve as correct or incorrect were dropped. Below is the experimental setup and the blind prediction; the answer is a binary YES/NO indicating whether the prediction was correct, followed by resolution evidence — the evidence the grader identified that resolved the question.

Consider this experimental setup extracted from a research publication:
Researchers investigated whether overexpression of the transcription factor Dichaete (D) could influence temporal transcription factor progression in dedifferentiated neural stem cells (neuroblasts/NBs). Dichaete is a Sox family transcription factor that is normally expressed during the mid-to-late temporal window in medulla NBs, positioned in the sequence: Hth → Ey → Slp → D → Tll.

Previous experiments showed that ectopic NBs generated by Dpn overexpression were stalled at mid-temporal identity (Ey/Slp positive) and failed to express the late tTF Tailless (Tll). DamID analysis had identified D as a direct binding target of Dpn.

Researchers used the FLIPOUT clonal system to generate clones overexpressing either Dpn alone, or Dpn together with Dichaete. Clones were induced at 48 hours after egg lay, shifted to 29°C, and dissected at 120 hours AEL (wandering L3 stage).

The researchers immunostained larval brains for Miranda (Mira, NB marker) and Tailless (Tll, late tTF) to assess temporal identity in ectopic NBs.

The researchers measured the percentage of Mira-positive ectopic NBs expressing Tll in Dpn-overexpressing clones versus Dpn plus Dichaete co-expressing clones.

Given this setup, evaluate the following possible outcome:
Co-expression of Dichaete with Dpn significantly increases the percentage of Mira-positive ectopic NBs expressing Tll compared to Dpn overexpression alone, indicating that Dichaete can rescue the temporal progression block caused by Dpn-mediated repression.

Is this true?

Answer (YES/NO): YES